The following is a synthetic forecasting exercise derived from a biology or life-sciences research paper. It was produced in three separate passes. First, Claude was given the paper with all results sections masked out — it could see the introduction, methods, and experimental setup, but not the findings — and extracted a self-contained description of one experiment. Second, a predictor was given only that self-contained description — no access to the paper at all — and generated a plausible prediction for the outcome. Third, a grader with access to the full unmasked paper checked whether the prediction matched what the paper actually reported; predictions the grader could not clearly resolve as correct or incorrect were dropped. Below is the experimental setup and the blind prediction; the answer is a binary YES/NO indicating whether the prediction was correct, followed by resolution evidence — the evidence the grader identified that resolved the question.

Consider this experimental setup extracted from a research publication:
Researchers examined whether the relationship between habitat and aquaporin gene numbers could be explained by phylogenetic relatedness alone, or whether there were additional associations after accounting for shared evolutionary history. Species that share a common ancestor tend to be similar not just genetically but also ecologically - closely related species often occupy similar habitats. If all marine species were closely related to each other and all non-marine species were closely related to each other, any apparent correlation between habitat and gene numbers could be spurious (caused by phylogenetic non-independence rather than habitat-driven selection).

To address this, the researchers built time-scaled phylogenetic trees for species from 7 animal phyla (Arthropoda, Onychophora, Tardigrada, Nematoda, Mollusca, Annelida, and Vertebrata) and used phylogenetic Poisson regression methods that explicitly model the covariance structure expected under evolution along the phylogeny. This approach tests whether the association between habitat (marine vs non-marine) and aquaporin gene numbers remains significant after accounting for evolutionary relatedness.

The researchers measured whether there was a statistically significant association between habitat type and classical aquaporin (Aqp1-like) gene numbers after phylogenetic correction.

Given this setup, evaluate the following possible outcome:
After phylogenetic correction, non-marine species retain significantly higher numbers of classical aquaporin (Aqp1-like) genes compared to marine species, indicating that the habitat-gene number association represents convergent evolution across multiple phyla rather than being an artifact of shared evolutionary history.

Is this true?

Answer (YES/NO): NO